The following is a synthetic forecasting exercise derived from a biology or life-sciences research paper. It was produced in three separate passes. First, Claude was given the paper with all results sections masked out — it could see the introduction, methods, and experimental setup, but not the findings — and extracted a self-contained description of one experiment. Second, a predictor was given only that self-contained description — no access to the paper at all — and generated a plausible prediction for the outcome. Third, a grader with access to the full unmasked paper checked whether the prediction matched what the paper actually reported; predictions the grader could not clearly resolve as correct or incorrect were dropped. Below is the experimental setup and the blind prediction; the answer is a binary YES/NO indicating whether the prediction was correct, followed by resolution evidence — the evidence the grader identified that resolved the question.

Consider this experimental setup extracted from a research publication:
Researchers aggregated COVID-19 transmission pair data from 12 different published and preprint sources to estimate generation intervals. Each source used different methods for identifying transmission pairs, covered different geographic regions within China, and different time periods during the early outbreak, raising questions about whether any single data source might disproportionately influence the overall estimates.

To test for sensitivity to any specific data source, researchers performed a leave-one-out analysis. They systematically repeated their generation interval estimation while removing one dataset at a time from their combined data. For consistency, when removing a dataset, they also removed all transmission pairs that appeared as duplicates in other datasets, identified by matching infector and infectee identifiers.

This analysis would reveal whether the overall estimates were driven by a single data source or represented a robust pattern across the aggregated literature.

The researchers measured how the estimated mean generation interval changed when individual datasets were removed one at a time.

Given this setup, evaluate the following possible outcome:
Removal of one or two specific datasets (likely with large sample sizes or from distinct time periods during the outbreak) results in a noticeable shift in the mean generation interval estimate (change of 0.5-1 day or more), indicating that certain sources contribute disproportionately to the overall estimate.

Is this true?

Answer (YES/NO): NO